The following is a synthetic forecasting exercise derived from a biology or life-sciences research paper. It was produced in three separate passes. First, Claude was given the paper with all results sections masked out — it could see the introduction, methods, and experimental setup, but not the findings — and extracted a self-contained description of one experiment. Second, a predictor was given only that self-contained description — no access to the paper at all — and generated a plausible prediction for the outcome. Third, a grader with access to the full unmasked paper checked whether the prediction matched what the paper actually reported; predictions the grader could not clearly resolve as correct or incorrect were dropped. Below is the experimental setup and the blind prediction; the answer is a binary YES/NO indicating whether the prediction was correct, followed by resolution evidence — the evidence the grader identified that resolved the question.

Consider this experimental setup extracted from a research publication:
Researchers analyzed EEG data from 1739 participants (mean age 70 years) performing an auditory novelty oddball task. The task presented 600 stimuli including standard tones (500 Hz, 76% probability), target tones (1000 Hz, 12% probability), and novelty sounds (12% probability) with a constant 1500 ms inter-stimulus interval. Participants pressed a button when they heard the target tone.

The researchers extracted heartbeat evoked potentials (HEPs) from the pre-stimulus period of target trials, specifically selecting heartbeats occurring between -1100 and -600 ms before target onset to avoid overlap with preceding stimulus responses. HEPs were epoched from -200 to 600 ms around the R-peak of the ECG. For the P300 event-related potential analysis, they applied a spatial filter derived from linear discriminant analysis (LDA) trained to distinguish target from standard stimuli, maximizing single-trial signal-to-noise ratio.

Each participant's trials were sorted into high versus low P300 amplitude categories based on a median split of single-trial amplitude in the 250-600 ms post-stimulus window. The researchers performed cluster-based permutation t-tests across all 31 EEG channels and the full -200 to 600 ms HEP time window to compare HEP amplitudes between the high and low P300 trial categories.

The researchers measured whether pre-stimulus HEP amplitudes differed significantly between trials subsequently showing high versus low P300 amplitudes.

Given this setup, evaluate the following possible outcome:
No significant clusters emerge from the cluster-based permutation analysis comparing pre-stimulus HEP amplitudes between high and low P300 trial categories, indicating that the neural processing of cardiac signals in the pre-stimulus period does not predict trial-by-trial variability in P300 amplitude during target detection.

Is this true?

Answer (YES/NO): NO